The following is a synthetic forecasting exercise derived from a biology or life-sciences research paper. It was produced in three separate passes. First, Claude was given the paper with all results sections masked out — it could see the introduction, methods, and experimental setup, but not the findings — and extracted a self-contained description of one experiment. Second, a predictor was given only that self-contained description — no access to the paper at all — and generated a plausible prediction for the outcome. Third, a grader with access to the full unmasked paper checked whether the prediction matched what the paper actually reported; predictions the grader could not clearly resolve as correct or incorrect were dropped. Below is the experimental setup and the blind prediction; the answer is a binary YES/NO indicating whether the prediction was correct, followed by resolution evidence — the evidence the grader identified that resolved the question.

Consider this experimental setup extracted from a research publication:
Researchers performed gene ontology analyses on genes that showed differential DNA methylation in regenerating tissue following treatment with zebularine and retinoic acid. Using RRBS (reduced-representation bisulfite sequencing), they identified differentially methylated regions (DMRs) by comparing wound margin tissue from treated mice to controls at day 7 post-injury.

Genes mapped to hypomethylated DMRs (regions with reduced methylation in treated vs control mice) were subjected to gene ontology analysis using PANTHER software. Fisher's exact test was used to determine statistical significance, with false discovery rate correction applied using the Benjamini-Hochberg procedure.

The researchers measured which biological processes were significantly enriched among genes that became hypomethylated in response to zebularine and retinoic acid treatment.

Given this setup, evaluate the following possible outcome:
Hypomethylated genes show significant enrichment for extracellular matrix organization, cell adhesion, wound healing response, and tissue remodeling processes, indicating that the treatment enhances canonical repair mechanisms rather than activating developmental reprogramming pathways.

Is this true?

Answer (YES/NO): NO